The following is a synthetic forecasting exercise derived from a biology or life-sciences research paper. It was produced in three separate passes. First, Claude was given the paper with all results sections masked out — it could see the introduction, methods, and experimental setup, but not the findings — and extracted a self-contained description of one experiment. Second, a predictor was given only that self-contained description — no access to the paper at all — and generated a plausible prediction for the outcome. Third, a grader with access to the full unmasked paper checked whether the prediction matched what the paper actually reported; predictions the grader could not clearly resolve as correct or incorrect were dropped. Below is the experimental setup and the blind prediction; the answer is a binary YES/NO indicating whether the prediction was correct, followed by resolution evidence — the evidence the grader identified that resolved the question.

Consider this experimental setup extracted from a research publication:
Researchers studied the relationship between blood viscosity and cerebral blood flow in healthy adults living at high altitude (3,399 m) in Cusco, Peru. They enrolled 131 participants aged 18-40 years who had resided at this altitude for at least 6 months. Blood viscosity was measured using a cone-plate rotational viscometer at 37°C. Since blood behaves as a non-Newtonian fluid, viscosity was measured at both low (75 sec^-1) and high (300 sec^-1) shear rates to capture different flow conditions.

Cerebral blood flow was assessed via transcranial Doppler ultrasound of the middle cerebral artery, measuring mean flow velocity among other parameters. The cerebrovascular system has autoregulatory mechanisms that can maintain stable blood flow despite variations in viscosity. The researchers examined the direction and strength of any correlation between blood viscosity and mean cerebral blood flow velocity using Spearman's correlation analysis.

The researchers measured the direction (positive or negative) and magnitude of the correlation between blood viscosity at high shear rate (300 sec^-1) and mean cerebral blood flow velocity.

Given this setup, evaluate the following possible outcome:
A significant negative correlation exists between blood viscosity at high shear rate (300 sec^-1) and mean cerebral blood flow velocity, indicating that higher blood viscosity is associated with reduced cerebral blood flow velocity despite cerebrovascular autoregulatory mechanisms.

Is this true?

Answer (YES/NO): YES